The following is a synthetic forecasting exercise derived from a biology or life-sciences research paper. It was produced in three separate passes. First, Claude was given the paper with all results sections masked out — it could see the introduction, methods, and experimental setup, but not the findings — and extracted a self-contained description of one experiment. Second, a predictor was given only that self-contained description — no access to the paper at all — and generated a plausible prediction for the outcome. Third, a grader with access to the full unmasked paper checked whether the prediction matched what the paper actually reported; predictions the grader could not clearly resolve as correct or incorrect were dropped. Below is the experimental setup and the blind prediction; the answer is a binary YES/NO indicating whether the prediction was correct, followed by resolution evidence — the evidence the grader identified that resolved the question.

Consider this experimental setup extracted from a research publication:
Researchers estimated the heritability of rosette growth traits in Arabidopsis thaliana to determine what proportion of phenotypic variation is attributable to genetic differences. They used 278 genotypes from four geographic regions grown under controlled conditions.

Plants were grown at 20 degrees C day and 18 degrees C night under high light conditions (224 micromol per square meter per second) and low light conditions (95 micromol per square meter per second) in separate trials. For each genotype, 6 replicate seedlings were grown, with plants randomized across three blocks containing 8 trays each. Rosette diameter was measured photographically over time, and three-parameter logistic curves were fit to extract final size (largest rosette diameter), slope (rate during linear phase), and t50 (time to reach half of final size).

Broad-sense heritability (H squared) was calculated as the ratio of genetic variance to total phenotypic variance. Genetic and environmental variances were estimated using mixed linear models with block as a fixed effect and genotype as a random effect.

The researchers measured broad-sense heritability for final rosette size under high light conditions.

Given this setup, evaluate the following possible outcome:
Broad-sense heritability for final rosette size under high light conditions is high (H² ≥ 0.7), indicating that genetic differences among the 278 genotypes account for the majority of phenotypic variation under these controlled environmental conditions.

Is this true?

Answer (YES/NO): NO